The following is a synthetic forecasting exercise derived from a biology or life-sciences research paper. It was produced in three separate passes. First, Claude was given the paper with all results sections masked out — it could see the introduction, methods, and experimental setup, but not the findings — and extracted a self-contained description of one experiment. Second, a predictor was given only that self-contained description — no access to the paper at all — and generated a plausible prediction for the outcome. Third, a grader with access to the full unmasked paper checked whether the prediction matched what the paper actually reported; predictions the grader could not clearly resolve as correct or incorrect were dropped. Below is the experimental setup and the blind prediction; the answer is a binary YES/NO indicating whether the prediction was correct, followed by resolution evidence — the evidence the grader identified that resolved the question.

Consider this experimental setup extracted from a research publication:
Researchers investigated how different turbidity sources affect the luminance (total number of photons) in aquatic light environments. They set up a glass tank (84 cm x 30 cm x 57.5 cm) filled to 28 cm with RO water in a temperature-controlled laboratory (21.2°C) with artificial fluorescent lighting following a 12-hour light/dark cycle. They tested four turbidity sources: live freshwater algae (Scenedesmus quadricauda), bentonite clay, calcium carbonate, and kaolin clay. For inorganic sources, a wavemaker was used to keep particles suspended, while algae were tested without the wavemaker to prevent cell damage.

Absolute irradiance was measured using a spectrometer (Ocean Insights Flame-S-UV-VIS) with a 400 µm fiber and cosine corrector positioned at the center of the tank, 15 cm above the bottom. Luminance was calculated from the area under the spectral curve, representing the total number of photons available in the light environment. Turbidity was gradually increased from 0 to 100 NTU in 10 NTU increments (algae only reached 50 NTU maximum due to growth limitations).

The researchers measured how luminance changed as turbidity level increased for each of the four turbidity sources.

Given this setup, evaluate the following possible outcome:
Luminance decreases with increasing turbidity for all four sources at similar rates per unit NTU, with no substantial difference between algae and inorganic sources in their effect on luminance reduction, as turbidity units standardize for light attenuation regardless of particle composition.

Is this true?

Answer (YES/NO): NO